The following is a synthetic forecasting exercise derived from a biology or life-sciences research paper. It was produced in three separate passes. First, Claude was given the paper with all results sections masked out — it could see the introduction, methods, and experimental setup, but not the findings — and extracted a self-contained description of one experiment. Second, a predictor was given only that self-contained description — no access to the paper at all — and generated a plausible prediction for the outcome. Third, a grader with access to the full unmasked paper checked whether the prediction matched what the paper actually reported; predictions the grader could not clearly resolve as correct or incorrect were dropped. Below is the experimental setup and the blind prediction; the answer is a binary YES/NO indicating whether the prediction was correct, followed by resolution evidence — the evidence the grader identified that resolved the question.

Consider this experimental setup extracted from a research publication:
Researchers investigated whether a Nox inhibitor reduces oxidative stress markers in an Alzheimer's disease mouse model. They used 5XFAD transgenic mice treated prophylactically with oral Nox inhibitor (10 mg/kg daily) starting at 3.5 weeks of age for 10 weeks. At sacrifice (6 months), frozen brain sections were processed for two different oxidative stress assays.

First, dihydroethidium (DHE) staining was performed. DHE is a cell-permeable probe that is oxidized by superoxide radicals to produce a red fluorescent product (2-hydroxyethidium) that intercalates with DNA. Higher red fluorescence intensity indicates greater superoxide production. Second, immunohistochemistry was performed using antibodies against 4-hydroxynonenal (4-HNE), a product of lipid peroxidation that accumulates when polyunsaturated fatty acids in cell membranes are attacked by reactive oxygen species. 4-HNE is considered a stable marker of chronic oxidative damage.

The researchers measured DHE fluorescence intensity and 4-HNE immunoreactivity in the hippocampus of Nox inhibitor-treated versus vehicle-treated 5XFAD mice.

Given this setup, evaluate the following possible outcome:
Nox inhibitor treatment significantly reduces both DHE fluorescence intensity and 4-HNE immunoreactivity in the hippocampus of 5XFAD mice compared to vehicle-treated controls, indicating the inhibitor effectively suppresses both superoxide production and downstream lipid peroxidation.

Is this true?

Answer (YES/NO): YES